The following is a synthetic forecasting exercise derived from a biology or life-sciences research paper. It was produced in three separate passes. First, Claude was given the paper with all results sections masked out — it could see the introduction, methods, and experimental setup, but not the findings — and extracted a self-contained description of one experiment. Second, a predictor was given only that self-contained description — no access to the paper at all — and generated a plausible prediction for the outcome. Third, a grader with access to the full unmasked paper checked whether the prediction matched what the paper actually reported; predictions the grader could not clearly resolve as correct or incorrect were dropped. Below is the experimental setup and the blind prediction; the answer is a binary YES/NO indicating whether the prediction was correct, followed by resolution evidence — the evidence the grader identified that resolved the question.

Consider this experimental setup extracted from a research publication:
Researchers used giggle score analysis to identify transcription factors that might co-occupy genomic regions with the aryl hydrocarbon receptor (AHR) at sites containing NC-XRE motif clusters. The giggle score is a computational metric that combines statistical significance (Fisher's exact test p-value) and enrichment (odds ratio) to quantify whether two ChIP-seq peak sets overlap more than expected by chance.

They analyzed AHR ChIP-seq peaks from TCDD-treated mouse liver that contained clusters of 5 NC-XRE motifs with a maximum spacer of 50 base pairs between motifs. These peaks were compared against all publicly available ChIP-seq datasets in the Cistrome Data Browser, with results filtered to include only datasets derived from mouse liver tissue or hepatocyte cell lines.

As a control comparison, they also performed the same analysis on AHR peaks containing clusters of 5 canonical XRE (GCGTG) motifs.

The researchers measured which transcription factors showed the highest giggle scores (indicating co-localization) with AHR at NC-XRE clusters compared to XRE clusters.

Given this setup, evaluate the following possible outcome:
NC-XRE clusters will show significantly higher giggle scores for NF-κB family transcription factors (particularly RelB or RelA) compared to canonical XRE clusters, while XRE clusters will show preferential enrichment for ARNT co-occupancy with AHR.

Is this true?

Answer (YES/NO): NO